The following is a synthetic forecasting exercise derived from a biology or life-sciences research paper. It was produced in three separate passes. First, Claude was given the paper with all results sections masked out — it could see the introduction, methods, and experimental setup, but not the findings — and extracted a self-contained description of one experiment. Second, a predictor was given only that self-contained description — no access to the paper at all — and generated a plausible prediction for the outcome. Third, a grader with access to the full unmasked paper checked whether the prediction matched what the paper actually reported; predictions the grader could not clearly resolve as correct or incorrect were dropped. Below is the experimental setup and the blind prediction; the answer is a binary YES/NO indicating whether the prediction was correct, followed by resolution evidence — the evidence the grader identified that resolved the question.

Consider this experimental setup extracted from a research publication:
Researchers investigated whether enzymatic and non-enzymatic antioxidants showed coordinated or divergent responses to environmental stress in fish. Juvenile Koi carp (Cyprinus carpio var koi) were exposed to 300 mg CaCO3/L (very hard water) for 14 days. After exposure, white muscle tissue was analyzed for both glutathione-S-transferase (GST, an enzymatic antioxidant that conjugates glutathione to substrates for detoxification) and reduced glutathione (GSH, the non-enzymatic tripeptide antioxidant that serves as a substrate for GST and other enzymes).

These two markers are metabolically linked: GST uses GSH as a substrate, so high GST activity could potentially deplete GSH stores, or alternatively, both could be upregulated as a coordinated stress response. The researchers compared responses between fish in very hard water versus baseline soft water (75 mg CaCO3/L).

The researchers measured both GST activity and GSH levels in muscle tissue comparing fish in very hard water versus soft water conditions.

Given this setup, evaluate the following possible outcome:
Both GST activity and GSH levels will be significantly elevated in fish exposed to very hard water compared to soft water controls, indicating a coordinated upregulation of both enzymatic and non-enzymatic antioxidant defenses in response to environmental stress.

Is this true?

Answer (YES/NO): NO